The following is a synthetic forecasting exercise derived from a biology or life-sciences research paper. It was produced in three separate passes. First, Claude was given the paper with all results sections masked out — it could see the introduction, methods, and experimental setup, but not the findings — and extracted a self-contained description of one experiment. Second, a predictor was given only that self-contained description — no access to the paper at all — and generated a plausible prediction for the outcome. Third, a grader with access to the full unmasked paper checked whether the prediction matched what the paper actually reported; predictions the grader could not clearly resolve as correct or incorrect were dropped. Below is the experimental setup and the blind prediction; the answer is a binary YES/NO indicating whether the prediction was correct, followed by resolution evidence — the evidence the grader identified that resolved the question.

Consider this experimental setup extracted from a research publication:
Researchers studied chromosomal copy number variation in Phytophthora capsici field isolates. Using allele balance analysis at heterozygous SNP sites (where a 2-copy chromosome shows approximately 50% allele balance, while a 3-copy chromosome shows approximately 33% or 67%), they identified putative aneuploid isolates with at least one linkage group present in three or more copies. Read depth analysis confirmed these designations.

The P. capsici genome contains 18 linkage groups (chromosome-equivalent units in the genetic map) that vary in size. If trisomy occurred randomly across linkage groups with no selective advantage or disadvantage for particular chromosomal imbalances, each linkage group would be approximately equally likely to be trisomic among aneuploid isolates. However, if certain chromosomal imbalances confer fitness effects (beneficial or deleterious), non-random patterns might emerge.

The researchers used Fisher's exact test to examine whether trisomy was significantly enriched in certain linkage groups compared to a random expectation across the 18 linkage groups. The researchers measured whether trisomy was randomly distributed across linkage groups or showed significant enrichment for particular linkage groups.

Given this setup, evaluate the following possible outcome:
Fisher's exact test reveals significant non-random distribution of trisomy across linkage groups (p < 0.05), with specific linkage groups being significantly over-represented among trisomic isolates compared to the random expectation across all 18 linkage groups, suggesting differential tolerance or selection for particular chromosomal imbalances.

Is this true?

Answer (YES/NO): YES